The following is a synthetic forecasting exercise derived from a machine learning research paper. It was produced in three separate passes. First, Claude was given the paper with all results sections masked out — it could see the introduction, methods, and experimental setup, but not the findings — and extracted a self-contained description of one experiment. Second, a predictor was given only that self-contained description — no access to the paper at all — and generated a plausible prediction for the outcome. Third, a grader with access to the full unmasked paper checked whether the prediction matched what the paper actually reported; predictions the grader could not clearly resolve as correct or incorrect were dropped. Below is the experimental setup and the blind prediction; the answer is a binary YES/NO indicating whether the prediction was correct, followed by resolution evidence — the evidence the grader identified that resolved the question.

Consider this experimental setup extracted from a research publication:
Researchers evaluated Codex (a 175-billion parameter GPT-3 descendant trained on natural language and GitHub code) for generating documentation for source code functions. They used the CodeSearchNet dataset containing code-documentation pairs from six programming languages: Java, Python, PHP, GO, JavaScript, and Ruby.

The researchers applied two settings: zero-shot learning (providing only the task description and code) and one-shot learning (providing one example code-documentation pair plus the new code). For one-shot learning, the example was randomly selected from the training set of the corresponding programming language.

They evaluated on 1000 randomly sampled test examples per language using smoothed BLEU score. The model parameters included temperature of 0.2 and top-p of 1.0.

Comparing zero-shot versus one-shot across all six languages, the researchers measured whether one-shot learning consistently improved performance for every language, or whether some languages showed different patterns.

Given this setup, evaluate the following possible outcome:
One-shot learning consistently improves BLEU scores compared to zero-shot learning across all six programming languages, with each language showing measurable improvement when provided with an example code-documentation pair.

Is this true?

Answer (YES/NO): YES